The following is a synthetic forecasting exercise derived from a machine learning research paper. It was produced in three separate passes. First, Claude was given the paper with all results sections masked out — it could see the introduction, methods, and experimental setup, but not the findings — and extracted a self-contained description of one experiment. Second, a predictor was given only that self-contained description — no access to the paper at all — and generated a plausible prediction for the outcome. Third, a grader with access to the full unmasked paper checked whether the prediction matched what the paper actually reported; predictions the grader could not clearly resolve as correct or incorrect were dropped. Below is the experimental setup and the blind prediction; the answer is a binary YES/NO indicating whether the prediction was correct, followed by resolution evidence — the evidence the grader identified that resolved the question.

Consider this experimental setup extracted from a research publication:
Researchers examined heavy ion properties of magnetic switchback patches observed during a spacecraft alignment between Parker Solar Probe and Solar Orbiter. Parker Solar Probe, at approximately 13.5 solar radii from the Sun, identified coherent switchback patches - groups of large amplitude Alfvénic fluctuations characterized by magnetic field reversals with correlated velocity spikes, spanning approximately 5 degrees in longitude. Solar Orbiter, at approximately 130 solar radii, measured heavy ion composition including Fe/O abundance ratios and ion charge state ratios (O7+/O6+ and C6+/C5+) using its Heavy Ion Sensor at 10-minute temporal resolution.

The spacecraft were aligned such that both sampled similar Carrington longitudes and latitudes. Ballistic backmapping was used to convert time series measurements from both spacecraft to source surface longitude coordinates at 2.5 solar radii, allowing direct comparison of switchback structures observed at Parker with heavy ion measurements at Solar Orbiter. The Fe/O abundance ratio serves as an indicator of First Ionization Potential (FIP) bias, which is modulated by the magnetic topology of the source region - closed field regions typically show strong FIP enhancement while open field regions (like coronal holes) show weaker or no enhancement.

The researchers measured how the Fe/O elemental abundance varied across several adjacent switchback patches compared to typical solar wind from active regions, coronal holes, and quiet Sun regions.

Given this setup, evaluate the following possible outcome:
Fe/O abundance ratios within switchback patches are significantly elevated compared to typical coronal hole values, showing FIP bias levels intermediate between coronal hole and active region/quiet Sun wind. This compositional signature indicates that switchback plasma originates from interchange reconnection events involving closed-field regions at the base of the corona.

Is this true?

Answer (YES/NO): NO